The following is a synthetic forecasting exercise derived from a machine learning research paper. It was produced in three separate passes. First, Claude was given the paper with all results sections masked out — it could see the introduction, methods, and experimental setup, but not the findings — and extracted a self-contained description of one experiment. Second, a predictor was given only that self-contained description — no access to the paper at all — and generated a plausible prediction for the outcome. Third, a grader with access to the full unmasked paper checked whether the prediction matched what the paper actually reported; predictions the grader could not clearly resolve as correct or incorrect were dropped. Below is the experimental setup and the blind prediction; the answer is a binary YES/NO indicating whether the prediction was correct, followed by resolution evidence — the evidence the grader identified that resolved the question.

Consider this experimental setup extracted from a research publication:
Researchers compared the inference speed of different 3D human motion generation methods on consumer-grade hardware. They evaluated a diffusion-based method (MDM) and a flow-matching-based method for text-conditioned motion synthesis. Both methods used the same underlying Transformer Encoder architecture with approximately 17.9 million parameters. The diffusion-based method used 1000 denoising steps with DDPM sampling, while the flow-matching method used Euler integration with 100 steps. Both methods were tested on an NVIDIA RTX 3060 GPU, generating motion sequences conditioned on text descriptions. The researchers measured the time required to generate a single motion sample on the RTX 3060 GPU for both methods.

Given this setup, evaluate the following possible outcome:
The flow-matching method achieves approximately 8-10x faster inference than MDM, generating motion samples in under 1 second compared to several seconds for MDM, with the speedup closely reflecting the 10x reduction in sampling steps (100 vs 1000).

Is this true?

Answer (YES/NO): NO